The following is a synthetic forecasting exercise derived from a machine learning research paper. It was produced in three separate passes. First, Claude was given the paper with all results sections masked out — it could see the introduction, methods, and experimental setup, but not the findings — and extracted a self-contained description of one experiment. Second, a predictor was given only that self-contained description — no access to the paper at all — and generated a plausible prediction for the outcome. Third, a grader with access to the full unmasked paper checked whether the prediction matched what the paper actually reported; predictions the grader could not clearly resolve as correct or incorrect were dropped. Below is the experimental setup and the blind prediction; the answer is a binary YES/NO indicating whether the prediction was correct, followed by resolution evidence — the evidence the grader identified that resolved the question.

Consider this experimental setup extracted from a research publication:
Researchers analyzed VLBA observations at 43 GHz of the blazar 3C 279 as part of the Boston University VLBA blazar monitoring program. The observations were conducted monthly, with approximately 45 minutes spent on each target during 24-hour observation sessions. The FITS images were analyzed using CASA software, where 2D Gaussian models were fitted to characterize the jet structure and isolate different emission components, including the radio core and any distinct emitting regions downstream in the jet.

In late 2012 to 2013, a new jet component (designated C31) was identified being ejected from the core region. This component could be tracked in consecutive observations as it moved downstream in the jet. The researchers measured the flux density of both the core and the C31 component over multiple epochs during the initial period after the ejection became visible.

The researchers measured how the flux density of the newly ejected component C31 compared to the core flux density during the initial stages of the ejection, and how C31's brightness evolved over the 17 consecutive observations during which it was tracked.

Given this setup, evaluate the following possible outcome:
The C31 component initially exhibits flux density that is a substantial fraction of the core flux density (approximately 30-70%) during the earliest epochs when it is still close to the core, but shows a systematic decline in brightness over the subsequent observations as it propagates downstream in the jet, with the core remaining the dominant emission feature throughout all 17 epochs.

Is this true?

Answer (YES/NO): NO